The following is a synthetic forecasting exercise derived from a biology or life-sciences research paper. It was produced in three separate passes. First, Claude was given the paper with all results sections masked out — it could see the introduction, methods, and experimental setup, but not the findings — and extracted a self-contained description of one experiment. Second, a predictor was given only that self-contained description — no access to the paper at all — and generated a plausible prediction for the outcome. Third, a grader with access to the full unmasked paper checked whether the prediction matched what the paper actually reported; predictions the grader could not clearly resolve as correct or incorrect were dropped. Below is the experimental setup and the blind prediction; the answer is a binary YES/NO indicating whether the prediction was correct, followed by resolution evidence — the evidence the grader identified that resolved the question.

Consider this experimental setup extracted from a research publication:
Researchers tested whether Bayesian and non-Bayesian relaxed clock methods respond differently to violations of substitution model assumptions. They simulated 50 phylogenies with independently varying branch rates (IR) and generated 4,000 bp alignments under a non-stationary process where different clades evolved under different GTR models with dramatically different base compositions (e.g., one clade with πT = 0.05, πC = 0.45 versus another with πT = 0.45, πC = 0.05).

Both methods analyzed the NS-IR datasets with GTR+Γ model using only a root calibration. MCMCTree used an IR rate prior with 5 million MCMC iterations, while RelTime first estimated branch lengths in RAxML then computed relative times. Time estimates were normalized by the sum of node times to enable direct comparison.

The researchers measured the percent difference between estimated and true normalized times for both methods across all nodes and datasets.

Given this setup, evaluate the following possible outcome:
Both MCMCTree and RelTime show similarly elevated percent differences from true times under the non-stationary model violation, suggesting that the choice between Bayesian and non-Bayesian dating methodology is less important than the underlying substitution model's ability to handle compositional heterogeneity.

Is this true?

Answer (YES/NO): NO